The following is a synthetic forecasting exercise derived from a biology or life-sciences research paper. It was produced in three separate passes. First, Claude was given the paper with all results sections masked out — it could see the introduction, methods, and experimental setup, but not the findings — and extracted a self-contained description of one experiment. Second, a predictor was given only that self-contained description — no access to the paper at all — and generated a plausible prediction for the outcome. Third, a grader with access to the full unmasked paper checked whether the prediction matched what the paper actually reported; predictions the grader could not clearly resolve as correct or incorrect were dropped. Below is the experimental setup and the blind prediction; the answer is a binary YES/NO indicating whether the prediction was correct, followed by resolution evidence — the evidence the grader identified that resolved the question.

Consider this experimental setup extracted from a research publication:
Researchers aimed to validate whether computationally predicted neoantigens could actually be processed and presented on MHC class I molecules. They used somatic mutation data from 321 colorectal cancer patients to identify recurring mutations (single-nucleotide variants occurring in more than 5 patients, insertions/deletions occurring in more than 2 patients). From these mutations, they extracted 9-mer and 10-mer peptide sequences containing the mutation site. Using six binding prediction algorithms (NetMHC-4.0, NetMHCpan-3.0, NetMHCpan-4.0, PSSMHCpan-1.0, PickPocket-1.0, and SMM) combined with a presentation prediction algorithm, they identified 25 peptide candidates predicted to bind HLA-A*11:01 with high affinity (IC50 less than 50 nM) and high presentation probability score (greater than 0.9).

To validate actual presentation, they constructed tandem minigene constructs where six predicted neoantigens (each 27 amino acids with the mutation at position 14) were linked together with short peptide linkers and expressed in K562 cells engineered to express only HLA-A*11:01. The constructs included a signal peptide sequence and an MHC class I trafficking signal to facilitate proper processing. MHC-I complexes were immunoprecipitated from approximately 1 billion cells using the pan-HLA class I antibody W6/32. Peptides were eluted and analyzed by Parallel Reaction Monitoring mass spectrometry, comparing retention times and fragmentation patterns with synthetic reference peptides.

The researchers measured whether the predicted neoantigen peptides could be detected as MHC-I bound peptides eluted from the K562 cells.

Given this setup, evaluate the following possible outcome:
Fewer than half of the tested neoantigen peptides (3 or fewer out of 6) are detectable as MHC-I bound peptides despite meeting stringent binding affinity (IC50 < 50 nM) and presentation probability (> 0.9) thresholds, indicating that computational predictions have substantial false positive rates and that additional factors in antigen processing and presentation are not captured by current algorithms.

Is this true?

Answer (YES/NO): YES